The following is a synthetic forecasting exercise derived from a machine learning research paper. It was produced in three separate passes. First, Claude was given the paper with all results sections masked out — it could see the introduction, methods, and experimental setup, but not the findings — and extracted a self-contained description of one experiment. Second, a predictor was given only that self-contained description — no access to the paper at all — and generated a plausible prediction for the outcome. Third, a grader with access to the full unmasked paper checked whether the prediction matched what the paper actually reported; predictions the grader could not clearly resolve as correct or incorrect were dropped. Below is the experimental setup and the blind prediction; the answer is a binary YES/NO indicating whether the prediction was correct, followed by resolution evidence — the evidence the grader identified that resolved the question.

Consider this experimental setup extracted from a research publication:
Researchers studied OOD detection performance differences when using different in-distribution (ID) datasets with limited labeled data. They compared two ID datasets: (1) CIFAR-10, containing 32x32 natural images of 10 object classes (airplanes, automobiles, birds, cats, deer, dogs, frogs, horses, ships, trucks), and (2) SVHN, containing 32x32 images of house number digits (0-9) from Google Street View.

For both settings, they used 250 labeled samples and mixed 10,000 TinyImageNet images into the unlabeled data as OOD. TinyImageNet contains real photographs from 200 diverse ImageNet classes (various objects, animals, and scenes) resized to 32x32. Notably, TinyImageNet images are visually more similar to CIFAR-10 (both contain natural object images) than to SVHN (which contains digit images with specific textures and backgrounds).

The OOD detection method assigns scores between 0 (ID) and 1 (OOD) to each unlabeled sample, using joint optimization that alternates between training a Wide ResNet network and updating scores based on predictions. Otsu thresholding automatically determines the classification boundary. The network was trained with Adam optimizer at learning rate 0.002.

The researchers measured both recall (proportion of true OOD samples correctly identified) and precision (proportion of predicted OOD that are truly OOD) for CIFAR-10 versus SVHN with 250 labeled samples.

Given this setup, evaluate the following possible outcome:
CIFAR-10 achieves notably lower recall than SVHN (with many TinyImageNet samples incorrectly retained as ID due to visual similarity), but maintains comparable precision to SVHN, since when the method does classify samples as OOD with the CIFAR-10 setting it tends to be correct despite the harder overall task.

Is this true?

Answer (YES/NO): NO